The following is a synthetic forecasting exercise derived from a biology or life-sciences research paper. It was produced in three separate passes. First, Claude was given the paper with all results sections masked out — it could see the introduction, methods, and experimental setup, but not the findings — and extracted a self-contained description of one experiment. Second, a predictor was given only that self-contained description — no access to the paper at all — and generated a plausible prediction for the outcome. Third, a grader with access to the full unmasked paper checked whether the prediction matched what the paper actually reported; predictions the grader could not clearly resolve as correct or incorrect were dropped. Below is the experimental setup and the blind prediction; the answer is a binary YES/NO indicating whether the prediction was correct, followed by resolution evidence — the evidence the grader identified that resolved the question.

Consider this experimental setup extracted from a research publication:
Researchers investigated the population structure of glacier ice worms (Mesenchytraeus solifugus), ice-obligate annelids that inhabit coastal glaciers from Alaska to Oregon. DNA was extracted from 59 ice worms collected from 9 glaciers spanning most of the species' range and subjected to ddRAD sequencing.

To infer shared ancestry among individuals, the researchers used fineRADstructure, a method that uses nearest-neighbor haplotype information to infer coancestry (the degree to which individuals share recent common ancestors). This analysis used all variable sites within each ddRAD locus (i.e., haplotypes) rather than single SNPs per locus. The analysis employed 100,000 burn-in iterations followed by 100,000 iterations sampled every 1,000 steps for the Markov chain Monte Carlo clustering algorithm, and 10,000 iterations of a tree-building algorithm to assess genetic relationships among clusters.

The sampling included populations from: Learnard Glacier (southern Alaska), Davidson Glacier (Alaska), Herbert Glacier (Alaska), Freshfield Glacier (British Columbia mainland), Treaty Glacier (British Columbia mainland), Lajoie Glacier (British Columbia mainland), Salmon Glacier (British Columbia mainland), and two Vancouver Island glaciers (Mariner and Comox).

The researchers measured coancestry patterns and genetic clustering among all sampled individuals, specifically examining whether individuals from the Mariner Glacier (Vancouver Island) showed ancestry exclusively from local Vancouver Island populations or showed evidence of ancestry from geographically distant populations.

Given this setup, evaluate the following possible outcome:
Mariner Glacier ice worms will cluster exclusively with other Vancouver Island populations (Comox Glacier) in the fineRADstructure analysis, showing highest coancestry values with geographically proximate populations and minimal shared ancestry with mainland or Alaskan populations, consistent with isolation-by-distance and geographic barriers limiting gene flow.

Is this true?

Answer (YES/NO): NO